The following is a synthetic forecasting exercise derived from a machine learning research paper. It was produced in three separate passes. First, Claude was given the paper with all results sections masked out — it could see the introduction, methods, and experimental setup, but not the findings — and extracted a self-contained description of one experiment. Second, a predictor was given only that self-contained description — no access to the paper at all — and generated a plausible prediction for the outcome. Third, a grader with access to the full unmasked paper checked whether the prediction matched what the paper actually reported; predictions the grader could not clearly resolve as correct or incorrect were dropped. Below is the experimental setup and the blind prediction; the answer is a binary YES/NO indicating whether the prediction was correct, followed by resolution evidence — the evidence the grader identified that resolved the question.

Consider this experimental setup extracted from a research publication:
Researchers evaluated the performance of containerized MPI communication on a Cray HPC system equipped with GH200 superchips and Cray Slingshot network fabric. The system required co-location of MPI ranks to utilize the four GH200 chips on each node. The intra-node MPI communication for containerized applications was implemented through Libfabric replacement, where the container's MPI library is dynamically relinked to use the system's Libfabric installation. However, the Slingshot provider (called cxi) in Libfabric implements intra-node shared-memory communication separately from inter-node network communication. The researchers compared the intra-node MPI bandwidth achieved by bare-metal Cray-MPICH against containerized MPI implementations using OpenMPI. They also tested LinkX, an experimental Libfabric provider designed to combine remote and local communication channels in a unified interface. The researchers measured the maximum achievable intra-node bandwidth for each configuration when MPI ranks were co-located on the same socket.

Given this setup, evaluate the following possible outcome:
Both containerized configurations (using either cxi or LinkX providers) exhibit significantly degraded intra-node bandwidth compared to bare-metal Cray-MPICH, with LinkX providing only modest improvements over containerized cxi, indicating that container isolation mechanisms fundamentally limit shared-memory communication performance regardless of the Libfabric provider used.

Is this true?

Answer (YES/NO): NO